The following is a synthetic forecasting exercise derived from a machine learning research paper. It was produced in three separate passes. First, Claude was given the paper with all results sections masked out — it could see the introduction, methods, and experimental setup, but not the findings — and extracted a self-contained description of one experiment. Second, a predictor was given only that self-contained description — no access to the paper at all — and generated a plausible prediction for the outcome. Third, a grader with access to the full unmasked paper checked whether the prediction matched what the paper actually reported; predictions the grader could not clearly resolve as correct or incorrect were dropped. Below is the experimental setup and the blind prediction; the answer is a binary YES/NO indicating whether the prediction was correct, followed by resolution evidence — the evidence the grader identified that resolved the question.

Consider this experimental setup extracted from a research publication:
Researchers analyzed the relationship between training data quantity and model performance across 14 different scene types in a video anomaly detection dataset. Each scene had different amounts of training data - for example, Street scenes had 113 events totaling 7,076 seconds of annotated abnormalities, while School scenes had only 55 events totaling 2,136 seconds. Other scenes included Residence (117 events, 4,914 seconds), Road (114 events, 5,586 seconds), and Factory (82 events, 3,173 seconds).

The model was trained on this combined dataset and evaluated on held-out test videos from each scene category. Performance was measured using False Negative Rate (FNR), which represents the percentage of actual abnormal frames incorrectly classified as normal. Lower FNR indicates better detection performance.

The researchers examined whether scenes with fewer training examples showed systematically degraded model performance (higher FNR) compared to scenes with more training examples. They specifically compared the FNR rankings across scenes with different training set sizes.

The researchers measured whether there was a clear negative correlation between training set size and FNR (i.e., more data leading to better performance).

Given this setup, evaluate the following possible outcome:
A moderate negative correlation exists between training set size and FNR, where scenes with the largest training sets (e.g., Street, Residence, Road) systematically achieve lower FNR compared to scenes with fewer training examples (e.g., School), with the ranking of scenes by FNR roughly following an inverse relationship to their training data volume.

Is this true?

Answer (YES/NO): NO